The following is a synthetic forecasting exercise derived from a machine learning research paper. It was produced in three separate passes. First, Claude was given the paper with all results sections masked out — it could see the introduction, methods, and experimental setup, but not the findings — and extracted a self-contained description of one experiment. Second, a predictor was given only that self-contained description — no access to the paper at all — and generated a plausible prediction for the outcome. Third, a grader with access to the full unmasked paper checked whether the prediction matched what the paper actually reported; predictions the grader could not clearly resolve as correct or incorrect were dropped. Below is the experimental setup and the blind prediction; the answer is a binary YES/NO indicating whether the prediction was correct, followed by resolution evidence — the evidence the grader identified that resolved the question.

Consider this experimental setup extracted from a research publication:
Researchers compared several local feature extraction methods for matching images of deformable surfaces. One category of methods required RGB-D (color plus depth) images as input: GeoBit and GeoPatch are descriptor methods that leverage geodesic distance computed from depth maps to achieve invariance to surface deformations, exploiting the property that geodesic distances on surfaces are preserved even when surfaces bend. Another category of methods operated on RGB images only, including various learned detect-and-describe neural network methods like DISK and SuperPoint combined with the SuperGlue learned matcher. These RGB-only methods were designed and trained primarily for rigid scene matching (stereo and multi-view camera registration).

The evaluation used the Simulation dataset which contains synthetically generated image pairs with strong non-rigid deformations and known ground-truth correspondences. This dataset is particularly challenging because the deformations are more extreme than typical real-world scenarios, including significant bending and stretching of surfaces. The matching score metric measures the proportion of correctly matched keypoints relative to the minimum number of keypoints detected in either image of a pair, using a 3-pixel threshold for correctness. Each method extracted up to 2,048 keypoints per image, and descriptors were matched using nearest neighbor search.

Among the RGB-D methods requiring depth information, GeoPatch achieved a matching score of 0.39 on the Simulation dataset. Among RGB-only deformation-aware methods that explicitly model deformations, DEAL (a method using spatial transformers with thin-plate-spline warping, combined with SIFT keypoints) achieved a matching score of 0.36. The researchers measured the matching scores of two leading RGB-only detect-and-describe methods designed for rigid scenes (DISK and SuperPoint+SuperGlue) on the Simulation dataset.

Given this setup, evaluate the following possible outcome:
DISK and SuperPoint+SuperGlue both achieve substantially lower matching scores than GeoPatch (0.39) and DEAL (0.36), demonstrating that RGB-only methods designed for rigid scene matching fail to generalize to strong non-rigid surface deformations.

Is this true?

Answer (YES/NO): YES